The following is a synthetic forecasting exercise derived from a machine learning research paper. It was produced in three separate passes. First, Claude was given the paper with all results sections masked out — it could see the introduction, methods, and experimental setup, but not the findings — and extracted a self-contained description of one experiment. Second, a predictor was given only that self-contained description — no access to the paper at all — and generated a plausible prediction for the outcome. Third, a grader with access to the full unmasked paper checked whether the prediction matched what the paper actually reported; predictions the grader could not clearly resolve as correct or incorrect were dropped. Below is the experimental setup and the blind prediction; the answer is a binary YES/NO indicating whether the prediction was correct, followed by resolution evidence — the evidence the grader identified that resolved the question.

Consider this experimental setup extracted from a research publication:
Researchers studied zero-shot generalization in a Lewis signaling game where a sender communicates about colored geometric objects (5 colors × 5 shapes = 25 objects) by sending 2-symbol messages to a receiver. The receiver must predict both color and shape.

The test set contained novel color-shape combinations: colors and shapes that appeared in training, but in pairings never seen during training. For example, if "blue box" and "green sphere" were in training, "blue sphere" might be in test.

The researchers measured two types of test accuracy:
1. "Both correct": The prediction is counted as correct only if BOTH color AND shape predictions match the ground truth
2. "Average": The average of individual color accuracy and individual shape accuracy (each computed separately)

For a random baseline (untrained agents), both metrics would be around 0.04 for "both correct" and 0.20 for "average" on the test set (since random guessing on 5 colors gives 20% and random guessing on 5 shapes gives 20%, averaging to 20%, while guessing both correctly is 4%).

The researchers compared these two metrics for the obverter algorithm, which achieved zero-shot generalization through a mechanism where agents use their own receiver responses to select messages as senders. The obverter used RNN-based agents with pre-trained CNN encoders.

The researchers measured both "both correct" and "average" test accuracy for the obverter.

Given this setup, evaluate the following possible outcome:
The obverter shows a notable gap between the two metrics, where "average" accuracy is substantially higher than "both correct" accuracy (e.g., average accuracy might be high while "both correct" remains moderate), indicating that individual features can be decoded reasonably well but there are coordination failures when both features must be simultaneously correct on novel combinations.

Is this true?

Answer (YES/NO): YES